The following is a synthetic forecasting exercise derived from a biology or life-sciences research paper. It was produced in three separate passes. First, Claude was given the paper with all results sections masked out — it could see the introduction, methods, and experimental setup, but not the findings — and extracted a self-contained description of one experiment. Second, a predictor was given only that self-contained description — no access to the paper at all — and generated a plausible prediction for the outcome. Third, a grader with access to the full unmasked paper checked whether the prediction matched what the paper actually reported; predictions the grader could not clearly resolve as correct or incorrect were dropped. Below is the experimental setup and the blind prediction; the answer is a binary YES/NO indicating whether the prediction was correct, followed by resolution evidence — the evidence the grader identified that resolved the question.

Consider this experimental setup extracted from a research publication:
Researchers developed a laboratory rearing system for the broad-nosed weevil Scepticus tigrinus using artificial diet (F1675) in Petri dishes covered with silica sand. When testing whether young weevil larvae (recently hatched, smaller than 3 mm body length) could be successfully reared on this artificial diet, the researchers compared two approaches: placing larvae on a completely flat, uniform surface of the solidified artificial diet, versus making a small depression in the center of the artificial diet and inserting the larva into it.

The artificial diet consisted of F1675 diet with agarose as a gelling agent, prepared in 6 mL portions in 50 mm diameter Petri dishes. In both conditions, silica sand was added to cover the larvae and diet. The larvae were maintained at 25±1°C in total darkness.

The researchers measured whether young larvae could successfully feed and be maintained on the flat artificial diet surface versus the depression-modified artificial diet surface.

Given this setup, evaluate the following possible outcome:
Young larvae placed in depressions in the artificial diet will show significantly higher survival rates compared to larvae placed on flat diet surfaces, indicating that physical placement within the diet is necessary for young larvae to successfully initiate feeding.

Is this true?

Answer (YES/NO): YES